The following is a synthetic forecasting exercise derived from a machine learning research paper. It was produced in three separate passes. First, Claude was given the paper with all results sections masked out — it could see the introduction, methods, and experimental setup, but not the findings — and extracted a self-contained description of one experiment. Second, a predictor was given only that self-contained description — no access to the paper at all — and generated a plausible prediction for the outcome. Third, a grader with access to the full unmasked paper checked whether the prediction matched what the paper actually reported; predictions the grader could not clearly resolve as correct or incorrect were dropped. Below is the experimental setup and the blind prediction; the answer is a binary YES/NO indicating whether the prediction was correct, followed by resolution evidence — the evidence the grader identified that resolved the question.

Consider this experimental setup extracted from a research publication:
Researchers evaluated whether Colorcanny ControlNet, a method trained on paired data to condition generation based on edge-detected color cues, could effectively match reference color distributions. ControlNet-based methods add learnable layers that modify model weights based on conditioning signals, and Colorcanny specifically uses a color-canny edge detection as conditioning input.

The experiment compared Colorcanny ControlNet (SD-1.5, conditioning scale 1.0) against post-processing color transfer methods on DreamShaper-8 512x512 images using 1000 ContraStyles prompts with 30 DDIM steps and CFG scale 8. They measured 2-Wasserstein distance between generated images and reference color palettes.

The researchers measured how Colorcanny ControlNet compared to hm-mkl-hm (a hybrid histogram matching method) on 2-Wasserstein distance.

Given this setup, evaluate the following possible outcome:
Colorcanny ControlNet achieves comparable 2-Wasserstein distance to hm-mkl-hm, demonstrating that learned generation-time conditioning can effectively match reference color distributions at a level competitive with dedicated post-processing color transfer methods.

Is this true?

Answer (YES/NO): NO